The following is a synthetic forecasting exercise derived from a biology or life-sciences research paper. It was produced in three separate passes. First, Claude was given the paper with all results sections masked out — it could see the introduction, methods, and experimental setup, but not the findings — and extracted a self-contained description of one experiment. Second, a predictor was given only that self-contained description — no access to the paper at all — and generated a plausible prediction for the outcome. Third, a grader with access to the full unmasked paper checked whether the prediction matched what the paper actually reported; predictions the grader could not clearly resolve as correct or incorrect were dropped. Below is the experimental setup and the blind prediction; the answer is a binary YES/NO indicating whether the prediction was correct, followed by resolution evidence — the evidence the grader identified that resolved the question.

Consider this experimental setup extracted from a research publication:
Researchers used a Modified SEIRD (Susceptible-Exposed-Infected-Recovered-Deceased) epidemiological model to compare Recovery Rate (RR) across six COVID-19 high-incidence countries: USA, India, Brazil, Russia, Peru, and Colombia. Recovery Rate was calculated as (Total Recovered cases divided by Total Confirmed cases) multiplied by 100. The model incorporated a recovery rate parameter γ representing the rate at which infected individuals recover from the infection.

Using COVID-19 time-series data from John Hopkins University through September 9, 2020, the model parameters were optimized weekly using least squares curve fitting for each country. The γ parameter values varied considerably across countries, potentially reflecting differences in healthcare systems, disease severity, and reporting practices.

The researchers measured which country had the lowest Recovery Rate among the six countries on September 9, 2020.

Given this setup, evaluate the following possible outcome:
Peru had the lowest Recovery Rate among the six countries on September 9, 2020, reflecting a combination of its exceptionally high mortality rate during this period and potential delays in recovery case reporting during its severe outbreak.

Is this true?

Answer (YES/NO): NO